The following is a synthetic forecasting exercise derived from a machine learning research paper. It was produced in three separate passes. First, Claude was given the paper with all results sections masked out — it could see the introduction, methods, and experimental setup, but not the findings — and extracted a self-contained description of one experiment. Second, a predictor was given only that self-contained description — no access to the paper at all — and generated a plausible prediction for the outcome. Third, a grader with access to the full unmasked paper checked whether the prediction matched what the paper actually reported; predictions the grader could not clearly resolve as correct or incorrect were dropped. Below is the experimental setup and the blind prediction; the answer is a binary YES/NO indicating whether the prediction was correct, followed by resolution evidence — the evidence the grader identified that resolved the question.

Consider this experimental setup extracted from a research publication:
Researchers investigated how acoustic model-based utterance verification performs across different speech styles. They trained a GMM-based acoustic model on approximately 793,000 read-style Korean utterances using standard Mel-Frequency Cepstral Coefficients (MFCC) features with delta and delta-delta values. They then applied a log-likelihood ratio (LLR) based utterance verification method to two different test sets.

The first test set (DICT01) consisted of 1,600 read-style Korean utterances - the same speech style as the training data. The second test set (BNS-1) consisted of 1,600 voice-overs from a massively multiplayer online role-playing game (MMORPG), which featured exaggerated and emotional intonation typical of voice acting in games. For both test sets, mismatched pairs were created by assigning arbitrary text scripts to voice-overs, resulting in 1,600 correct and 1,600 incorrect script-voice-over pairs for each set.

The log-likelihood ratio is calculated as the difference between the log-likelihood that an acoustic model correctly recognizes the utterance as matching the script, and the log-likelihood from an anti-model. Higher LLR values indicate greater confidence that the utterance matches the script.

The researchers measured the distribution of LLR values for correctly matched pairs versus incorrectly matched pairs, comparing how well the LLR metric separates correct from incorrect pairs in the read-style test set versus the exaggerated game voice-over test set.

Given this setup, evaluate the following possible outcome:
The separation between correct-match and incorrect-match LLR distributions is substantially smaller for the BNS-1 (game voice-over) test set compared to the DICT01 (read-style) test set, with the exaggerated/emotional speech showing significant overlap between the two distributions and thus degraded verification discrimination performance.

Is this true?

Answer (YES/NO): YES